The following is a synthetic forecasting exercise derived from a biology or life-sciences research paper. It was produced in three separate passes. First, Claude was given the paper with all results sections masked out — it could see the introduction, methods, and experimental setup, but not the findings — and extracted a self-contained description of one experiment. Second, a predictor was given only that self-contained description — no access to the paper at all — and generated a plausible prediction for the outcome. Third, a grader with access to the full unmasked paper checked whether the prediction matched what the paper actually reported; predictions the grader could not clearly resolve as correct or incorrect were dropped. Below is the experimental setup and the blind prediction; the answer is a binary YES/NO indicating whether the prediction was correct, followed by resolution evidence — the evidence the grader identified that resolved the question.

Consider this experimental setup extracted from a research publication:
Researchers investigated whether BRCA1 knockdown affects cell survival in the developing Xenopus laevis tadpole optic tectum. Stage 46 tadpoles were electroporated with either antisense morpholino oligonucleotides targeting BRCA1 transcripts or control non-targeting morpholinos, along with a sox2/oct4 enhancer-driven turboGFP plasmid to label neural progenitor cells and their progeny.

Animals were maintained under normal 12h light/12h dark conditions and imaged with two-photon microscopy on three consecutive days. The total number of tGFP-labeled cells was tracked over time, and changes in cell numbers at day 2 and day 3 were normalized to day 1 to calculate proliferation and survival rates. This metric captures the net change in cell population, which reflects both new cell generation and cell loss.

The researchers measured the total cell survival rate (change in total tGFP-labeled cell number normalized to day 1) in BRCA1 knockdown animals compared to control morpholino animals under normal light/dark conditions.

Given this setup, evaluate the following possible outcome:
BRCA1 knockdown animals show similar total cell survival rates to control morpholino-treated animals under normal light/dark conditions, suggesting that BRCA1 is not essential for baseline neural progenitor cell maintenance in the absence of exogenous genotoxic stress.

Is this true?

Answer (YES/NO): NO